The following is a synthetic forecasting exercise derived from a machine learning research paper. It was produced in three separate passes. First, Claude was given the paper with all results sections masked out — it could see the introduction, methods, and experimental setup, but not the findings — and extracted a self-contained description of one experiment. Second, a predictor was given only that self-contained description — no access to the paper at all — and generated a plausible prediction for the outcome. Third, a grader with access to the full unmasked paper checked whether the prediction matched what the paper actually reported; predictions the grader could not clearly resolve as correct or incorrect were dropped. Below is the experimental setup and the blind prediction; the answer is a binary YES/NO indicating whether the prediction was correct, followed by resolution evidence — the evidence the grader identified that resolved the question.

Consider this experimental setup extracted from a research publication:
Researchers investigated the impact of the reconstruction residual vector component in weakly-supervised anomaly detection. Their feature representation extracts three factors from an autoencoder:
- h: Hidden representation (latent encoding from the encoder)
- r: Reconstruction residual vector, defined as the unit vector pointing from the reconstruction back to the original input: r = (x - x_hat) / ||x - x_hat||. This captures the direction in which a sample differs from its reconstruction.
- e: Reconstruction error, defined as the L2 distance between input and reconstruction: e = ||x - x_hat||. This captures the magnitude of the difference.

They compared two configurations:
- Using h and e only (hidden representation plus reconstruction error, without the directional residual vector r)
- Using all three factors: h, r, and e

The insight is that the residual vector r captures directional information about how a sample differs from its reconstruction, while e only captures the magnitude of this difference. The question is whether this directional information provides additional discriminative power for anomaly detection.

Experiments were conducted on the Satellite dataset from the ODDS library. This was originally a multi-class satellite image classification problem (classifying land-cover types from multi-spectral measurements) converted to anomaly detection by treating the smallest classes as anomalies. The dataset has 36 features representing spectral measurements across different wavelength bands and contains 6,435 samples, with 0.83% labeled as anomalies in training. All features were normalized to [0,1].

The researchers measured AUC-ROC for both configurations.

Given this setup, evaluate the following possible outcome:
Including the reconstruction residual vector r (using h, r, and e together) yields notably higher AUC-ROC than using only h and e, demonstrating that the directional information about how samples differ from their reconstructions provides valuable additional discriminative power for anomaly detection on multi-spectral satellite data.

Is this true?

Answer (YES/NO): YES